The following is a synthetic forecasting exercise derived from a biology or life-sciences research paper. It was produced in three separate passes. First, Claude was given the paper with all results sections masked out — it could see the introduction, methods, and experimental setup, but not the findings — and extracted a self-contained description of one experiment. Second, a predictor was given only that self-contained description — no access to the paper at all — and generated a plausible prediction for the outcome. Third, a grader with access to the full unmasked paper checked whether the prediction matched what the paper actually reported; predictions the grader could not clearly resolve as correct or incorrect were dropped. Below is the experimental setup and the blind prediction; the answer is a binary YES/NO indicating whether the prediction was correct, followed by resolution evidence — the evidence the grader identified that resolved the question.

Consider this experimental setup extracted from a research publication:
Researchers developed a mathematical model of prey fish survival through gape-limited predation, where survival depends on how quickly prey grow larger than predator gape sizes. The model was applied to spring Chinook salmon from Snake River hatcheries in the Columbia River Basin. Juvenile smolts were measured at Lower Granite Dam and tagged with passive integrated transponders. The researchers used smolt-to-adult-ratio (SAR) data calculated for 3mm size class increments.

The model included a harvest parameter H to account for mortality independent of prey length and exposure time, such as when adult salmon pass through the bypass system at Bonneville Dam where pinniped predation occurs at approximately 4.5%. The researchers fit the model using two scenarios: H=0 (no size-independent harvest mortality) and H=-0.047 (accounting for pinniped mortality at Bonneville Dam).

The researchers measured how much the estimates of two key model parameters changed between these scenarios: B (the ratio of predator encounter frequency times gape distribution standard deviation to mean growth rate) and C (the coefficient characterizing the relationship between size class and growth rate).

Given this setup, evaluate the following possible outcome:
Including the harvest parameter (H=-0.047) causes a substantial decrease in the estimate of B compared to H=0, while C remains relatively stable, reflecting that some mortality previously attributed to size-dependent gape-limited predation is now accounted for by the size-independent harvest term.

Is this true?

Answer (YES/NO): NO